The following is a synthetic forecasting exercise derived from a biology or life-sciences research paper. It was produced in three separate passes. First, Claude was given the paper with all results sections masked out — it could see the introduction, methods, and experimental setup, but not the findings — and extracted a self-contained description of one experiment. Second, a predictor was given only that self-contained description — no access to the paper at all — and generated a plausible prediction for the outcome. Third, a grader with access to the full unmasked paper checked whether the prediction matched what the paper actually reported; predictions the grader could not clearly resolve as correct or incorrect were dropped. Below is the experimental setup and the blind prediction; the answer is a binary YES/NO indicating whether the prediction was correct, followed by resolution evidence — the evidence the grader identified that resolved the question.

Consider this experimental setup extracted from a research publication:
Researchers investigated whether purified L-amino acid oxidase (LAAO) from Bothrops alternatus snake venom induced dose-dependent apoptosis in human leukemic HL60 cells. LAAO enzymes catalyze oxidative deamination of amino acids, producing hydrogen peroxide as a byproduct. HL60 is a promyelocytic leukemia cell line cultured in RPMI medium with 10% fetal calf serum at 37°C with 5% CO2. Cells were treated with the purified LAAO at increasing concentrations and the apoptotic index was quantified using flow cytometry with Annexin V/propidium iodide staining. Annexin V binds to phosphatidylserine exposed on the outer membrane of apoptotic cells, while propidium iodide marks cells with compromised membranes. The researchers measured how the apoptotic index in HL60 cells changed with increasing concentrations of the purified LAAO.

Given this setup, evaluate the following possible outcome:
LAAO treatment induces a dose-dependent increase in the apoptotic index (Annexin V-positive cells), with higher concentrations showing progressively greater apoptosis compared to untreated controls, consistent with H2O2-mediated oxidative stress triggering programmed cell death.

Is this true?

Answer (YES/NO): YES